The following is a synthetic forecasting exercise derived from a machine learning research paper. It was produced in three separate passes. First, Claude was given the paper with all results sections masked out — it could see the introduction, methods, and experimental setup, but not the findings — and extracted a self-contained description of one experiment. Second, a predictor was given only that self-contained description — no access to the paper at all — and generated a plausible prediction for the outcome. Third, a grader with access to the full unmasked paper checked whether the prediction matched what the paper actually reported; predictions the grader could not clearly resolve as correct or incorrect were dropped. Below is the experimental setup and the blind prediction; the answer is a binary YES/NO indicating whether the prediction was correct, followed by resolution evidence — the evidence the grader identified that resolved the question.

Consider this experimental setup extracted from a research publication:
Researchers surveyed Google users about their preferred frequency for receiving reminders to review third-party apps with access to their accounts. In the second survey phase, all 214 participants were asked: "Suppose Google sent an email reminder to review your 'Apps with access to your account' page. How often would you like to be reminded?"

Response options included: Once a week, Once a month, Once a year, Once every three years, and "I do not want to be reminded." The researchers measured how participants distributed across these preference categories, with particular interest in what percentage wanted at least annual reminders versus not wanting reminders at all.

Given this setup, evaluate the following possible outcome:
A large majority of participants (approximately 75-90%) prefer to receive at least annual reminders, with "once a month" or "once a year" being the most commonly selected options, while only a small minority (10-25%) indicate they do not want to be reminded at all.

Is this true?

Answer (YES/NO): NO